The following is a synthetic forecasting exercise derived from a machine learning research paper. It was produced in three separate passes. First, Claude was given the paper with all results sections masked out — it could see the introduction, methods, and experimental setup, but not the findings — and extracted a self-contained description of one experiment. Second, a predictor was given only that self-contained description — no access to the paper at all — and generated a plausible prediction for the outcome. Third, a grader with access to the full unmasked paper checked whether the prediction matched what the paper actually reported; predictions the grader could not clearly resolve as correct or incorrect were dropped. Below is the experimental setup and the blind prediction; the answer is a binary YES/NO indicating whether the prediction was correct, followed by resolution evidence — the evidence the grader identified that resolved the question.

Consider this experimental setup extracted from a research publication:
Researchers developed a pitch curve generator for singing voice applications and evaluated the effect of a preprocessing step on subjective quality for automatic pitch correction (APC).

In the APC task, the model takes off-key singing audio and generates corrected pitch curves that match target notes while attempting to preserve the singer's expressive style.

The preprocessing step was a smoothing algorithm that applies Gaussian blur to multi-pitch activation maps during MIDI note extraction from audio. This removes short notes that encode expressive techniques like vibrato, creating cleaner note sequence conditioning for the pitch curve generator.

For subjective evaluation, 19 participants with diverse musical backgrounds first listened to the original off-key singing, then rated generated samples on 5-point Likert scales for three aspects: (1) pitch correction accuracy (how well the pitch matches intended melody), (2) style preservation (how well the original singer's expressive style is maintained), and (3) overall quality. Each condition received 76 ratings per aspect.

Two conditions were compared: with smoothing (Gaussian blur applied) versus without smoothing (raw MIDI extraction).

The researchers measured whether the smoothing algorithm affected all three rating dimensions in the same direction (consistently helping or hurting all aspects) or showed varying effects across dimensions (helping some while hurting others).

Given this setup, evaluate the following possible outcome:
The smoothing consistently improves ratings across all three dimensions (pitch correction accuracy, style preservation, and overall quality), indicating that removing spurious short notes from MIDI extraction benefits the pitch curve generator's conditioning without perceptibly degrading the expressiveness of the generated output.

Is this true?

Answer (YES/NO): YES